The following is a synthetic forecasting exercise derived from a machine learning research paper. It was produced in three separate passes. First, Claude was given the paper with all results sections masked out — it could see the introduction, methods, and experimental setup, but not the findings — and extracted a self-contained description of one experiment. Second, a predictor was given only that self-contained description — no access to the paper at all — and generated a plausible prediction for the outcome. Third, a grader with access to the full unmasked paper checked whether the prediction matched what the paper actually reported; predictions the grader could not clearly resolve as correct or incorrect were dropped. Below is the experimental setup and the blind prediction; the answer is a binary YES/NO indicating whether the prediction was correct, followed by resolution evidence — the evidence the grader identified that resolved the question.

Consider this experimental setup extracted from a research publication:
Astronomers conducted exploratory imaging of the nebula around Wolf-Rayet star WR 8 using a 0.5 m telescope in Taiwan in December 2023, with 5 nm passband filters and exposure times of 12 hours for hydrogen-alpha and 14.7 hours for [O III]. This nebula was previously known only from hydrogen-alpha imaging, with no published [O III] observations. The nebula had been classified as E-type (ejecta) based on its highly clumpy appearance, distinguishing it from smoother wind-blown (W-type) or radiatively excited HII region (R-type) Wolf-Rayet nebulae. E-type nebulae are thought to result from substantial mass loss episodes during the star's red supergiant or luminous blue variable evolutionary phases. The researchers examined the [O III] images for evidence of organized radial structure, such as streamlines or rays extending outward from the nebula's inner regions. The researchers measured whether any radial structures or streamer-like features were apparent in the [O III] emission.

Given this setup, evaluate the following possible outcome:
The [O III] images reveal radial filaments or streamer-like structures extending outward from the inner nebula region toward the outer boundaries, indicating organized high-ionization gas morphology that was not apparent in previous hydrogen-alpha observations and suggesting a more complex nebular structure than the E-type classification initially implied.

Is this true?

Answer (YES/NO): YES